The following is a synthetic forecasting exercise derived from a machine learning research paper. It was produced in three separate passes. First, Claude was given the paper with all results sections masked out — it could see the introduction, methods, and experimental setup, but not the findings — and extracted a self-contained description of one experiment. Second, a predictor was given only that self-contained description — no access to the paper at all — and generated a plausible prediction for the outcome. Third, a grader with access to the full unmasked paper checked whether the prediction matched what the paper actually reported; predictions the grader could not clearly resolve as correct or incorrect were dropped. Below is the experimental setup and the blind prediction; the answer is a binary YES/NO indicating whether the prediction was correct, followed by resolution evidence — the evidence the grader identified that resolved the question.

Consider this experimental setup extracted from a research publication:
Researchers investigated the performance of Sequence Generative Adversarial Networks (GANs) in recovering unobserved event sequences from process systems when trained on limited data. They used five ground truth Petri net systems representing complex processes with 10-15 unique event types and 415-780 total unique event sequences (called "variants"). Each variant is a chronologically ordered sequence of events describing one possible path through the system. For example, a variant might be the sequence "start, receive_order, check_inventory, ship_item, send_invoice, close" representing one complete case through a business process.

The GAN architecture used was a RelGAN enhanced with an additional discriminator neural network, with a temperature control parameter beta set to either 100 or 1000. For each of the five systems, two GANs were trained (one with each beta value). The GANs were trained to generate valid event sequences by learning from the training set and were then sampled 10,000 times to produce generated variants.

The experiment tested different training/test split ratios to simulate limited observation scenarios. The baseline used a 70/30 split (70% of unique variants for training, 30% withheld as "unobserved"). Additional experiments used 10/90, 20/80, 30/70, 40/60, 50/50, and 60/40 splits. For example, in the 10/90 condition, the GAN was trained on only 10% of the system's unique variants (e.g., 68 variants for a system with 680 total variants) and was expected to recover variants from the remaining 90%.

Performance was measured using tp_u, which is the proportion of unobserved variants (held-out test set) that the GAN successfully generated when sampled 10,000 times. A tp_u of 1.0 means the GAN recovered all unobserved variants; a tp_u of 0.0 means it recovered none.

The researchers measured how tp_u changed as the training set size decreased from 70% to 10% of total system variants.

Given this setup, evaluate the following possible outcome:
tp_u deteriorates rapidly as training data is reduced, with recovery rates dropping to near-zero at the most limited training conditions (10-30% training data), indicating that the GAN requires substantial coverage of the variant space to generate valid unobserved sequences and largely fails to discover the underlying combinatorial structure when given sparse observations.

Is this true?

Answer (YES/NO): NO